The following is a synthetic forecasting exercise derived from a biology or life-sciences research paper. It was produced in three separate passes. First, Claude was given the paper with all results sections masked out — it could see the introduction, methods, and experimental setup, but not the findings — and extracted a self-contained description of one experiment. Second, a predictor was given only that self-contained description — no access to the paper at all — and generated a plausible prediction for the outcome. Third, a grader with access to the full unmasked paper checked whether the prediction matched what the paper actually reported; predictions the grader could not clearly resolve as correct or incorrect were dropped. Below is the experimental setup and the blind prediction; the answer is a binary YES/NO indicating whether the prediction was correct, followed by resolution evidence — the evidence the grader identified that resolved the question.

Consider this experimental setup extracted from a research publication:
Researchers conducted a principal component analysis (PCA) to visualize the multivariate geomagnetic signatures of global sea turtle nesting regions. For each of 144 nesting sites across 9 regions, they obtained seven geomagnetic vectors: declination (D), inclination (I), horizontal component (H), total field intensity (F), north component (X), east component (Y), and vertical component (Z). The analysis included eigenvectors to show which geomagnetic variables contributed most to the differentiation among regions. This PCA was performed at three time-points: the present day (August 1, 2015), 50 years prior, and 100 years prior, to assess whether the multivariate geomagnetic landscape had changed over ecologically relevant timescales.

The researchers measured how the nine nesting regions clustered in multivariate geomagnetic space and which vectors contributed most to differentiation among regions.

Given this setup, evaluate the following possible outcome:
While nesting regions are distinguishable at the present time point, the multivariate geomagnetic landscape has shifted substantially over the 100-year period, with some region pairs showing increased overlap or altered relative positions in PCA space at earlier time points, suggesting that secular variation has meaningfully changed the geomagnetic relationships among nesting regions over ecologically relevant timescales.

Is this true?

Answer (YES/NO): NO